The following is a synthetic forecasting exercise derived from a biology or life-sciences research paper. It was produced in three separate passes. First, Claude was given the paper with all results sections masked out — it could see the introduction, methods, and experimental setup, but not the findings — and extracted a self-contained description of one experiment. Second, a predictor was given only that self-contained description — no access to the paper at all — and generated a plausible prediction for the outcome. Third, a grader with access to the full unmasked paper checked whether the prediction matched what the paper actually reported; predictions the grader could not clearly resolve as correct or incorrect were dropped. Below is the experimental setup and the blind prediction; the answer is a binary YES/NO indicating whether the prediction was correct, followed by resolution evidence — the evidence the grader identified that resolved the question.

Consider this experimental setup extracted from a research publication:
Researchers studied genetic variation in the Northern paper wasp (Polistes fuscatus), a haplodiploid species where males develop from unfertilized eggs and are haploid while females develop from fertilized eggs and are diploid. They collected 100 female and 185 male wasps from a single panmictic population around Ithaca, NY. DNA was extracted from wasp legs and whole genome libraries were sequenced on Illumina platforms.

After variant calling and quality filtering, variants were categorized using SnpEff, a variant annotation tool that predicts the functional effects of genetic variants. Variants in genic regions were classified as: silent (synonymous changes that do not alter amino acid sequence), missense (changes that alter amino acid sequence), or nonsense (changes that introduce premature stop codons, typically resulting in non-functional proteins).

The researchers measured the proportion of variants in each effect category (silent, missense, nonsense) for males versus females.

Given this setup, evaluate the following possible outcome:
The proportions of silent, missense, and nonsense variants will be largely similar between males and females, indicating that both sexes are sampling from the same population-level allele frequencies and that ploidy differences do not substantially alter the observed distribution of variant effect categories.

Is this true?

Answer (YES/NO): NO